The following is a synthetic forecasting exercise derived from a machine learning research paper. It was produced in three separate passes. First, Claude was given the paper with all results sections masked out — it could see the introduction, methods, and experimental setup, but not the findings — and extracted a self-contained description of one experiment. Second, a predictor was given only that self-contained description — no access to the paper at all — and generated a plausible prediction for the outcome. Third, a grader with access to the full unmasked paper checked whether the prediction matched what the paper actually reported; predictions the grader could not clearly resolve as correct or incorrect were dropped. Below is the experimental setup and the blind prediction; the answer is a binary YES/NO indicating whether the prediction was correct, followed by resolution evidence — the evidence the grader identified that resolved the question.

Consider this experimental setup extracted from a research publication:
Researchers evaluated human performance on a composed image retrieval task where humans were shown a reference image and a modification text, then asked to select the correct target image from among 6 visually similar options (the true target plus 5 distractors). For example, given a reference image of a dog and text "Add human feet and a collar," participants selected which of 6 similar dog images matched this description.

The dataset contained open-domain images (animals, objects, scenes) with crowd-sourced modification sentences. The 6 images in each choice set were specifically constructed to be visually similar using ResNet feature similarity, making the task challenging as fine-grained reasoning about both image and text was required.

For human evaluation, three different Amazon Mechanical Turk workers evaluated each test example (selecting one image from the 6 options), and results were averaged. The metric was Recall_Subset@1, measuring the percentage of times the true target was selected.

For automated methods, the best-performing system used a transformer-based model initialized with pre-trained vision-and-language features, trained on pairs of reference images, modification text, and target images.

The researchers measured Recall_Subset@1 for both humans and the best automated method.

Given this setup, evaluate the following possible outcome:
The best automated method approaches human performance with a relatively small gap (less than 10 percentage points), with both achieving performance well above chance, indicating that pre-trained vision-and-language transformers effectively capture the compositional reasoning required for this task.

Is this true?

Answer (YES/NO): NO